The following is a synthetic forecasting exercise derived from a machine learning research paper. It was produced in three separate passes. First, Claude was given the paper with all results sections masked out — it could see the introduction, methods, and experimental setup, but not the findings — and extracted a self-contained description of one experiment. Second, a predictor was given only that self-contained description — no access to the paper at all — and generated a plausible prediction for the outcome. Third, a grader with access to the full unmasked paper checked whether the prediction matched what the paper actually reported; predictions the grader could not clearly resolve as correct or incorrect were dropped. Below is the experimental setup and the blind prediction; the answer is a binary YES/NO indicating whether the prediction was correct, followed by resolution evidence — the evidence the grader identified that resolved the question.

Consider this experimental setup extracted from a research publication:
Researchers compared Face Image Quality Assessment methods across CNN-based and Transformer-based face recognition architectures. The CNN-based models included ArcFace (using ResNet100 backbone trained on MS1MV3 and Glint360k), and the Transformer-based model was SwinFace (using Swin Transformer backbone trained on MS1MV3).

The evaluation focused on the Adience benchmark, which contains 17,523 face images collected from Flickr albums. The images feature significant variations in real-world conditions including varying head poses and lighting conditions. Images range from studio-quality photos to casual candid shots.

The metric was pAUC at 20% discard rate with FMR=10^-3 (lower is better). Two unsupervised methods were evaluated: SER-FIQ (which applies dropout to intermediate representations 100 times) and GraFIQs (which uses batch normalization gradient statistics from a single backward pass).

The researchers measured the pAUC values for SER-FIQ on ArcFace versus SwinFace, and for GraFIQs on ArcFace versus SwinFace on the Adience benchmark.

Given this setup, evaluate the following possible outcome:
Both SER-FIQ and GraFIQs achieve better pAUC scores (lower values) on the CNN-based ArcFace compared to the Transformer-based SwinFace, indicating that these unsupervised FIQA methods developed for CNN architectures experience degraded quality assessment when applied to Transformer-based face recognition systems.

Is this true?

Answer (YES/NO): NO